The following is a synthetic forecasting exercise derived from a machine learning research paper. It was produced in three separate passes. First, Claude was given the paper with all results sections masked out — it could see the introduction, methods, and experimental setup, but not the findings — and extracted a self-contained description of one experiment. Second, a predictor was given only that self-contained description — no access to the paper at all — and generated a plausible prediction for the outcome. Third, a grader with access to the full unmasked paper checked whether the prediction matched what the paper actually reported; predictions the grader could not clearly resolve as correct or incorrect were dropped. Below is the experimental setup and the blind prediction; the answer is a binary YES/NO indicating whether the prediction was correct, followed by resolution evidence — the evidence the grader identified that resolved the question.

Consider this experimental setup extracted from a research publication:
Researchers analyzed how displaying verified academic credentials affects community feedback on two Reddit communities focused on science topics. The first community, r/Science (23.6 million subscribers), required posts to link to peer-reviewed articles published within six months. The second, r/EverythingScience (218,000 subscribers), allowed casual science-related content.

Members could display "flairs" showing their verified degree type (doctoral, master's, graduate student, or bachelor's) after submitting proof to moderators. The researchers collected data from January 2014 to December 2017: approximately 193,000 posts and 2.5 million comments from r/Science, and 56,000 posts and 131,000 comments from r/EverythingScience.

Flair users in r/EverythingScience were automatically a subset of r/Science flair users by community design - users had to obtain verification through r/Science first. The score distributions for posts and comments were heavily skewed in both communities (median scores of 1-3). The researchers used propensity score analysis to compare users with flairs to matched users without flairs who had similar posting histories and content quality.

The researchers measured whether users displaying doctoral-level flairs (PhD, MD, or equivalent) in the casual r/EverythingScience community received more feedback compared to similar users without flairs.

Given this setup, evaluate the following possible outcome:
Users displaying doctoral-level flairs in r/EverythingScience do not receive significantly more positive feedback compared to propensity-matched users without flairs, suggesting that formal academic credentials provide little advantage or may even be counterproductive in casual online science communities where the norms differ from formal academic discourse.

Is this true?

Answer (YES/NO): NO